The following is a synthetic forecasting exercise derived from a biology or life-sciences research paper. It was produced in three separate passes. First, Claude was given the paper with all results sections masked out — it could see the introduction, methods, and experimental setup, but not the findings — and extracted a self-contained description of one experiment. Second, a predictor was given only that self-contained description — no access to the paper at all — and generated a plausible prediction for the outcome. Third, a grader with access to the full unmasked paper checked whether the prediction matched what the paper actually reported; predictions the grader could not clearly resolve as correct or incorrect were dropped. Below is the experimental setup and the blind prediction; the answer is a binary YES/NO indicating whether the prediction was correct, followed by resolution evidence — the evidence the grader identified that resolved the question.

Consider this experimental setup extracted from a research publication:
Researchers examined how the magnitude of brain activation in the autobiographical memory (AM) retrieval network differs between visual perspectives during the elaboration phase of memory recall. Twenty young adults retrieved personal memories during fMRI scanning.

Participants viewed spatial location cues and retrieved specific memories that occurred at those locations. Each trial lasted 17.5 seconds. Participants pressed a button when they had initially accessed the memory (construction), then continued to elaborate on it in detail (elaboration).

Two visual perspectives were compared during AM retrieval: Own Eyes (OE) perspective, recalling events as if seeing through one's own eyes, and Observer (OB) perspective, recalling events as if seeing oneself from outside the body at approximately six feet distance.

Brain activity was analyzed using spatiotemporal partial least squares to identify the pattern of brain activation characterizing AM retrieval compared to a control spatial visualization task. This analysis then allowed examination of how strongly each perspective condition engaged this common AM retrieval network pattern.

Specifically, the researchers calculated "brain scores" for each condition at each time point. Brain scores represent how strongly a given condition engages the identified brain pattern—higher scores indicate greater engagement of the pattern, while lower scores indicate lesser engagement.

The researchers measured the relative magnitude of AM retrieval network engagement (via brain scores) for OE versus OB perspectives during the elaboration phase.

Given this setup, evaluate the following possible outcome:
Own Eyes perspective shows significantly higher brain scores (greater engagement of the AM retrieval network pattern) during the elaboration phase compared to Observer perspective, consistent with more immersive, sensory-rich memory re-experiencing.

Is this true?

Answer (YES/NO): YES